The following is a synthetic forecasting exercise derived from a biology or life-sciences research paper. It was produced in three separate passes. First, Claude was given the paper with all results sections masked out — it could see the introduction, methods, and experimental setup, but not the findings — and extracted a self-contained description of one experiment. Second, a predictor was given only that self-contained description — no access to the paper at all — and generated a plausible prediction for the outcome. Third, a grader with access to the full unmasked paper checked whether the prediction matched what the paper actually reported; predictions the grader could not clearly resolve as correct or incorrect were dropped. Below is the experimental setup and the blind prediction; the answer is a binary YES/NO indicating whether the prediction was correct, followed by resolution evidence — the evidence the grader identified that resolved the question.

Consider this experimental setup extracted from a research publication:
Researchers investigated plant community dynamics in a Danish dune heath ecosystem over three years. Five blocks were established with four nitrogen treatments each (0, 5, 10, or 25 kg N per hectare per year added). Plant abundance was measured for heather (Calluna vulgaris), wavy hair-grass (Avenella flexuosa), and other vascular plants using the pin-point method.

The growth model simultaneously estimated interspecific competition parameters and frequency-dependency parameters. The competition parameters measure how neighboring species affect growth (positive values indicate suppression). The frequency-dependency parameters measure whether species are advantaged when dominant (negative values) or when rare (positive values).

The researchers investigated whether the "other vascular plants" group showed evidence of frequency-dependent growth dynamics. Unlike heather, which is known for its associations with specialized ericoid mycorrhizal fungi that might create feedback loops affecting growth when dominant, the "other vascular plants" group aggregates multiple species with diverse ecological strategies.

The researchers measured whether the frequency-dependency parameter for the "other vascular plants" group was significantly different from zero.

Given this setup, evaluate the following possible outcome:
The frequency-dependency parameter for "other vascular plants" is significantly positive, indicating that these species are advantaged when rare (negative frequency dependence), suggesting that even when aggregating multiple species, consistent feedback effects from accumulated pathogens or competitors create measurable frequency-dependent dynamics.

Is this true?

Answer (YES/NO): YES